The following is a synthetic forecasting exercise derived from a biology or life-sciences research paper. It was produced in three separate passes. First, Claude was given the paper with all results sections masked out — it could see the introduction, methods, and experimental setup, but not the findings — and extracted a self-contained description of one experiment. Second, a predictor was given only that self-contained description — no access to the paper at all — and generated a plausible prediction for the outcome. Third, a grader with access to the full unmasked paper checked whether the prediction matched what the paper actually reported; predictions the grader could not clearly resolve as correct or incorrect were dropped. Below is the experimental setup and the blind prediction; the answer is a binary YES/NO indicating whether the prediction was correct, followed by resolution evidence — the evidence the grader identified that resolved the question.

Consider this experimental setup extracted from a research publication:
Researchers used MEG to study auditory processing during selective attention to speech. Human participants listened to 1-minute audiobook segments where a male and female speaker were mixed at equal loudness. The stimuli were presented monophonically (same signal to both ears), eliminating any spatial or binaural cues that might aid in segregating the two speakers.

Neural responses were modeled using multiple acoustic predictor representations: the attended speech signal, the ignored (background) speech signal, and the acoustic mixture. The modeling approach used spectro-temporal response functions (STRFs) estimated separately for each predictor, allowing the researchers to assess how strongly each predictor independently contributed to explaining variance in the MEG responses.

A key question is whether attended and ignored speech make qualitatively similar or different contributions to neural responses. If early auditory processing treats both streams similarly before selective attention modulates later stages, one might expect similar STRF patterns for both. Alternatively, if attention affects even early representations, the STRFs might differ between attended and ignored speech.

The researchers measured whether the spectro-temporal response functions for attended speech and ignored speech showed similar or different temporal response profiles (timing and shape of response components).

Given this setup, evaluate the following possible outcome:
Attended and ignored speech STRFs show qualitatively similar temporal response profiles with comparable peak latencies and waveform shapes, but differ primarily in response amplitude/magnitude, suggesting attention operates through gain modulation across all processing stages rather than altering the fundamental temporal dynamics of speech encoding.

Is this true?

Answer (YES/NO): NO